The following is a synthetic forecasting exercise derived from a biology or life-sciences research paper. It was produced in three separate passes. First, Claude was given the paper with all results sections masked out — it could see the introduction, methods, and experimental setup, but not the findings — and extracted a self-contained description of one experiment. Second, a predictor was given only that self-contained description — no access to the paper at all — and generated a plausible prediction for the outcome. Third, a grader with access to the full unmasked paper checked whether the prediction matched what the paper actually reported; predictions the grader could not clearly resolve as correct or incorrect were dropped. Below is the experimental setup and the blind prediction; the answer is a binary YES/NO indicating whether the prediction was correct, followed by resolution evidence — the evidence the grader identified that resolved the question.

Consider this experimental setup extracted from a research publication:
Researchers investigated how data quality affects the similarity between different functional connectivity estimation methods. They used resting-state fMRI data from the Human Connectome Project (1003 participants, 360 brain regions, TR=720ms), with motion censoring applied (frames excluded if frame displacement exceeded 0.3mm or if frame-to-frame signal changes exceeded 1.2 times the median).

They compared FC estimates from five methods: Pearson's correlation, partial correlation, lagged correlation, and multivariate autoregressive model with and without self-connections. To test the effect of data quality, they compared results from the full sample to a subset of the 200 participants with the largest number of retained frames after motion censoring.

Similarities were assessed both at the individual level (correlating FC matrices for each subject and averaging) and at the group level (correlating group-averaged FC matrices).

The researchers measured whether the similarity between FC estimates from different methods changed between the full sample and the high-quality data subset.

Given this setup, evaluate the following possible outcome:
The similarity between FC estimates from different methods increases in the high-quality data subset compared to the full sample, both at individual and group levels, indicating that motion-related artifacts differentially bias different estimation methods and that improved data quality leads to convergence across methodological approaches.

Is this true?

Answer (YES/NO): YES